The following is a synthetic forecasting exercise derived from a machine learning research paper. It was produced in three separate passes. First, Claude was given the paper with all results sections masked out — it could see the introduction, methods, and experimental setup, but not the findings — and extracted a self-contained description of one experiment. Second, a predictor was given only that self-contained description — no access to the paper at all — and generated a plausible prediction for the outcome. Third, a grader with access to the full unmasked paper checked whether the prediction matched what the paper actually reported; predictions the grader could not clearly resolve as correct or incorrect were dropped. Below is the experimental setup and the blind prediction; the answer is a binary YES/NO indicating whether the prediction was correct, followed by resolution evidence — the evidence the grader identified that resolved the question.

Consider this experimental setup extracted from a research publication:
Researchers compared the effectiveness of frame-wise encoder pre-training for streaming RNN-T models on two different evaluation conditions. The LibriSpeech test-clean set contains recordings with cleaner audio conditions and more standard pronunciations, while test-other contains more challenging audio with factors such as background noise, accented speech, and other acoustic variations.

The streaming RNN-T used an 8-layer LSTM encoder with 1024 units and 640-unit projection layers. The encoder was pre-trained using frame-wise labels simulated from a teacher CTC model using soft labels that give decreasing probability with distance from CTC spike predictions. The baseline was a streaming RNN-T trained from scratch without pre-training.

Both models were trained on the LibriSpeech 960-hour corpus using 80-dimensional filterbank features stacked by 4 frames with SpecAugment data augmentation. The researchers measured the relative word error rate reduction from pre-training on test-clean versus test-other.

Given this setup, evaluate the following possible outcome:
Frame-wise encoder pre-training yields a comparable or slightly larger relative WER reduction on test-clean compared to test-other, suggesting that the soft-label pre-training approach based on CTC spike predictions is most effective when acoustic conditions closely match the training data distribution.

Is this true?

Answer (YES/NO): NO